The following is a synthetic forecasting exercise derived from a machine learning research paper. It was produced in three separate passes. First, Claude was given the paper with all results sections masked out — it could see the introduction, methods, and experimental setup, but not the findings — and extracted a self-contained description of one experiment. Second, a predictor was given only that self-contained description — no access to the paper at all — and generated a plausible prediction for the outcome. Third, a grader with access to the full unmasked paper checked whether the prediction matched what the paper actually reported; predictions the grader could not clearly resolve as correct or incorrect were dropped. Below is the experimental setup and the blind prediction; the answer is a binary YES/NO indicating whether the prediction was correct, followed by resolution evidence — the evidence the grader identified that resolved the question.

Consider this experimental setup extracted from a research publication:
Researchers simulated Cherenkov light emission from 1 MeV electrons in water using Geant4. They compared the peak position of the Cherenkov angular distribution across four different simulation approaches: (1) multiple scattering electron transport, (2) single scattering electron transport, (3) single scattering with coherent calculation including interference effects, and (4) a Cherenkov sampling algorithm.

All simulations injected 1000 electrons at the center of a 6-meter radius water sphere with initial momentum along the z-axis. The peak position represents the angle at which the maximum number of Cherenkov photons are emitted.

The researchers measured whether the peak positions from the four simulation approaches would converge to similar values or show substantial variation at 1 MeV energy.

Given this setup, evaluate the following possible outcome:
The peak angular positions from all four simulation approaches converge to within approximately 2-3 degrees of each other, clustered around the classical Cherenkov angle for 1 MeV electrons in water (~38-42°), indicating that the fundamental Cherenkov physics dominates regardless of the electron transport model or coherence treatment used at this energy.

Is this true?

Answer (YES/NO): YES